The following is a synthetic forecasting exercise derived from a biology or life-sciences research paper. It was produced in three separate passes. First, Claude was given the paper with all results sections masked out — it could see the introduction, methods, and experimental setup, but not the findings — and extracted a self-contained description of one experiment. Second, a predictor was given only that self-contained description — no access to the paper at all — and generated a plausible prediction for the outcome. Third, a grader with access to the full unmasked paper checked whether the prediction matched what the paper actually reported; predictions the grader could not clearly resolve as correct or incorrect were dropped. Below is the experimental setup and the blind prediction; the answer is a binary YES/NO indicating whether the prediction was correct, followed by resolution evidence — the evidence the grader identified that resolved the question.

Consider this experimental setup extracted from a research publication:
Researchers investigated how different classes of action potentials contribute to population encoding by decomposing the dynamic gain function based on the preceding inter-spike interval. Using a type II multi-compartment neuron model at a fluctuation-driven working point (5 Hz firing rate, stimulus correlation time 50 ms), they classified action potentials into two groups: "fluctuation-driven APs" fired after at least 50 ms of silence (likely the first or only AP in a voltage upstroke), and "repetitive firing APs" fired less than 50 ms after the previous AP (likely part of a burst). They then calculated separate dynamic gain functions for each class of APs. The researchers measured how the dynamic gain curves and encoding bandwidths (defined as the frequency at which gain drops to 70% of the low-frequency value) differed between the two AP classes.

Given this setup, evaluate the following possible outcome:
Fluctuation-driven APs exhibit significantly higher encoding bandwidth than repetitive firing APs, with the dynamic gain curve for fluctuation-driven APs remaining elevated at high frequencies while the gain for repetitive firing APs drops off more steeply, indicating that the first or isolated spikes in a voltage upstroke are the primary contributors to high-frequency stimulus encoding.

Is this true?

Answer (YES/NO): YES